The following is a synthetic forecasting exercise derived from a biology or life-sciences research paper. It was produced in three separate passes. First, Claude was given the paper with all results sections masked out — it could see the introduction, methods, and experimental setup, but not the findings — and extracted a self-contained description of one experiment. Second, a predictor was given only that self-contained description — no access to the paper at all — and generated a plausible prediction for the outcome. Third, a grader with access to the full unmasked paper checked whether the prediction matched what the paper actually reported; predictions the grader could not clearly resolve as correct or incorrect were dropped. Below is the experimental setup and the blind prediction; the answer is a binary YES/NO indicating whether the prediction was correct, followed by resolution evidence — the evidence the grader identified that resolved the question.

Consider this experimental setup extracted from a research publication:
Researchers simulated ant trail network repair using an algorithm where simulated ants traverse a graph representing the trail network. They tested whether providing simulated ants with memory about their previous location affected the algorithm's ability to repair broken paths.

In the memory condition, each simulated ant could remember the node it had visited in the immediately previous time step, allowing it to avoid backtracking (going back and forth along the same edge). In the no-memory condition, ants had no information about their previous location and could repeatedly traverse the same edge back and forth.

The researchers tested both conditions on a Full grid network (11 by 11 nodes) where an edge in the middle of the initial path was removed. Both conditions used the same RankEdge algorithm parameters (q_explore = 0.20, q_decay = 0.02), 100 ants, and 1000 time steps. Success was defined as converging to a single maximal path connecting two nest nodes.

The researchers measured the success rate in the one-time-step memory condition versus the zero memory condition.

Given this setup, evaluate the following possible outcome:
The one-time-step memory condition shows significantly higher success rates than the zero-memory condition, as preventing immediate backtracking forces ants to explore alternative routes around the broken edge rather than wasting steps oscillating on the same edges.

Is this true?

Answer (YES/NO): YES